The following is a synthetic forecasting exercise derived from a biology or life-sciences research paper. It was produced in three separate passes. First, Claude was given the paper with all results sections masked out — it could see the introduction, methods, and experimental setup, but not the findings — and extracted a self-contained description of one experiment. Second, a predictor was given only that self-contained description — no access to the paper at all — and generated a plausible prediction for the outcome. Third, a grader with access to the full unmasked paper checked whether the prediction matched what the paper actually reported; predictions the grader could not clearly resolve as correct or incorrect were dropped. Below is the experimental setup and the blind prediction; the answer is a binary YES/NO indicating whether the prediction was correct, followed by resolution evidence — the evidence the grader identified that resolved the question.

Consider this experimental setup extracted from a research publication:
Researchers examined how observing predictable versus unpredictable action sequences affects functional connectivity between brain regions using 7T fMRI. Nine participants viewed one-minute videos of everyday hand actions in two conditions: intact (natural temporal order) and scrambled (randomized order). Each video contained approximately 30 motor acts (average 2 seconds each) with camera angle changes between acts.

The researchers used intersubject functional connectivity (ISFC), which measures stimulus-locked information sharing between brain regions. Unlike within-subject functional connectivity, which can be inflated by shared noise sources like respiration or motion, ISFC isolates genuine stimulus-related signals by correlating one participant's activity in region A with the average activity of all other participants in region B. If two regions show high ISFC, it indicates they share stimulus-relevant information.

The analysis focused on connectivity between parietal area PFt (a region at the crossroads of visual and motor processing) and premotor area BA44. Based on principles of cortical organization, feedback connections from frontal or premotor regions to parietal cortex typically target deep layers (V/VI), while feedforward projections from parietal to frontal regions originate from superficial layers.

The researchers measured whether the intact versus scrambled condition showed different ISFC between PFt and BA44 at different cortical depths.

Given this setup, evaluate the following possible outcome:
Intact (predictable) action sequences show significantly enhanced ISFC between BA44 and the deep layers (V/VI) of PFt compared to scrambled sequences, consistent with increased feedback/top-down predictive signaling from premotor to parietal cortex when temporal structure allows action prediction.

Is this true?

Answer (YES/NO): YES